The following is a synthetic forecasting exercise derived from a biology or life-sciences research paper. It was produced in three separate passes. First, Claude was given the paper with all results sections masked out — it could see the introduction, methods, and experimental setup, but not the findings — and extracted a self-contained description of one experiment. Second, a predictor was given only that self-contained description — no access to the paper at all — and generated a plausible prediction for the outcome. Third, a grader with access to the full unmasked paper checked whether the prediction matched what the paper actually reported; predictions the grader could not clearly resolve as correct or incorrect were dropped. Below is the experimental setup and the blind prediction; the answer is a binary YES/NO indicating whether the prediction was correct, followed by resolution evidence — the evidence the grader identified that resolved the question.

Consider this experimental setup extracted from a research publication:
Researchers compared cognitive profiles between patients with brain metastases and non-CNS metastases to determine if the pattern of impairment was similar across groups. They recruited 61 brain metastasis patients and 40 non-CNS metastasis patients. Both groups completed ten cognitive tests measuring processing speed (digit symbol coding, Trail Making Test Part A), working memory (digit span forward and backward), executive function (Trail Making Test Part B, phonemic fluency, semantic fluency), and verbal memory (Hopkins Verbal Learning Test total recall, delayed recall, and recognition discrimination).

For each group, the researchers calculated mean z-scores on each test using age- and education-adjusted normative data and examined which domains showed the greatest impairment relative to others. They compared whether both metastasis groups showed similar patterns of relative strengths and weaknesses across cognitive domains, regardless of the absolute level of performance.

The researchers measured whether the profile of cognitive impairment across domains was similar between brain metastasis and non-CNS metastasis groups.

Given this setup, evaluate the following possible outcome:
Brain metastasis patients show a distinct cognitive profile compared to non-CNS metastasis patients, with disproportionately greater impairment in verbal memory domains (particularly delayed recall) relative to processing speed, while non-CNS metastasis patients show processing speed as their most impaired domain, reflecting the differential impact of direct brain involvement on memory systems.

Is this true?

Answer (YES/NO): NO